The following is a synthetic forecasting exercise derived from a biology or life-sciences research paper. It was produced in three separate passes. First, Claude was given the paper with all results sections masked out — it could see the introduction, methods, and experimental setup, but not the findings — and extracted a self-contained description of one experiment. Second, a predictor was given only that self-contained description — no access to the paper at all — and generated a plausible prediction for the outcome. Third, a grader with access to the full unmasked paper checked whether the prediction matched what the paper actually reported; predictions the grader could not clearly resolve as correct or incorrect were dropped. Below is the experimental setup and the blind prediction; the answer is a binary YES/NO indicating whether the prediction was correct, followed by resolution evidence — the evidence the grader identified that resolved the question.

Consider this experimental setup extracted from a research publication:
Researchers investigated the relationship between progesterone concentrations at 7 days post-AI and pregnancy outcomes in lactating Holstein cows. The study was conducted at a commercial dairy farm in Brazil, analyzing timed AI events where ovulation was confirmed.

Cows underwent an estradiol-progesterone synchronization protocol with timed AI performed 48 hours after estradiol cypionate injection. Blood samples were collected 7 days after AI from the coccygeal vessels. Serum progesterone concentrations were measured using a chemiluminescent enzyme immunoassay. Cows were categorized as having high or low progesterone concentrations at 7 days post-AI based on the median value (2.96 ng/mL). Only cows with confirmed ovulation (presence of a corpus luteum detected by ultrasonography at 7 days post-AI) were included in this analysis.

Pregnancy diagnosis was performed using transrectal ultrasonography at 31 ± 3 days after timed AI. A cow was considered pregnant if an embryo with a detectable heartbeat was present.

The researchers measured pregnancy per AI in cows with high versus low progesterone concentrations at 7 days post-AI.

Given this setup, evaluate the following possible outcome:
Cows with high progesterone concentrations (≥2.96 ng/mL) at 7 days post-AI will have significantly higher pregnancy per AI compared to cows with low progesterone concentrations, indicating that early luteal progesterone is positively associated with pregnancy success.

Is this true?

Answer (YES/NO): YES